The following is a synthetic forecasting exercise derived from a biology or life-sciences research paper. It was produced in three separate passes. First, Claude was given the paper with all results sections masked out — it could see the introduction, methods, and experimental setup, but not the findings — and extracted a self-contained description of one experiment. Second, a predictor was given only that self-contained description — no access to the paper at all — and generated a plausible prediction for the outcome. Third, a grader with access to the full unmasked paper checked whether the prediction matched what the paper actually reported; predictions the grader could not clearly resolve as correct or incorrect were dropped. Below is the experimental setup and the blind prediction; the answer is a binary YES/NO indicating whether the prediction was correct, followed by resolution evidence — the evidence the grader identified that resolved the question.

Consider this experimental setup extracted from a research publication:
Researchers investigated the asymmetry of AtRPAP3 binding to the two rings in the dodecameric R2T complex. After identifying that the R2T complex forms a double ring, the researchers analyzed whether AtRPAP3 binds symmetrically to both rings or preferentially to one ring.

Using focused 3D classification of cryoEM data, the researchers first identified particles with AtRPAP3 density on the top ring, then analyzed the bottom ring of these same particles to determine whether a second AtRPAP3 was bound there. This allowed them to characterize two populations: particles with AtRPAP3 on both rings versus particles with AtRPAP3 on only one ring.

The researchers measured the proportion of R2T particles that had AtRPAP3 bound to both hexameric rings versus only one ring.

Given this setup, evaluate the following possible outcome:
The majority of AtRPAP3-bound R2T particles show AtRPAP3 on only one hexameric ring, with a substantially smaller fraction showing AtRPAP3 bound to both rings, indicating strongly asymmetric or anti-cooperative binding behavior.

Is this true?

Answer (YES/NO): YES